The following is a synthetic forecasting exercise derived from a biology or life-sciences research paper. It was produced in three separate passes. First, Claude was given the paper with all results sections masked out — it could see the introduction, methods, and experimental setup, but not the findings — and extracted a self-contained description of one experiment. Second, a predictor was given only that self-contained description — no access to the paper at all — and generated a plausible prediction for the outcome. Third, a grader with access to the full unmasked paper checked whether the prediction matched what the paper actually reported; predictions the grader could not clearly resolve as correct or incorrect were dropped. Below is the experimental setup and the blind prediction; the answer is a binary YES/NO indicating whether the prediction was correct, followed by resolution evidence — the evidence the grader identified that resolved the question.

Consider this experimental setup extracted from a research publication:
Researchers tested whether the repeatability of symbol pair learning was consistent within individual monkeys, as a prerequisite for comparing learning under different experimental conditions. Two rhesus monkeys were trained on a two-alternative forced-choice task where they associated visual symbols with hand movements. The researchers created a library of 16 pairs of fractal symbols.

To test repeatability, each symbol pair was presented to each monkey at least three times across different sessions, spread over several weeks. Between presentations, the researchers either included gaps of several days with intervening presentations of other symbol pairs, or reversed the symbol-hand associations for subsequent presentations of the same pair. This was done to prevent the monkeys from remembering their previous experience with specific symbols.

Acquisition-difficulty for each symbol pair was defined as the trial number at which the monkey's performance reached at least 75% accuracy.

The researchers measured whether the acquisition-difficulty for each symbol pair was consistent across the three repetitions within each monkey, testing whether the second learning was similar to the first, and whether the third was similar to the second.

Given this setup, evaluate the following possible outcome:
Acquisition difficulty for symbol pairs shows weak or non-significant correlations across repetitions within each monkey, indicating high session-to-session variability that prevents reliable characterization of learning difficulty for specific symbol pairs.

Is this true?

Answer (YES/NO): NO